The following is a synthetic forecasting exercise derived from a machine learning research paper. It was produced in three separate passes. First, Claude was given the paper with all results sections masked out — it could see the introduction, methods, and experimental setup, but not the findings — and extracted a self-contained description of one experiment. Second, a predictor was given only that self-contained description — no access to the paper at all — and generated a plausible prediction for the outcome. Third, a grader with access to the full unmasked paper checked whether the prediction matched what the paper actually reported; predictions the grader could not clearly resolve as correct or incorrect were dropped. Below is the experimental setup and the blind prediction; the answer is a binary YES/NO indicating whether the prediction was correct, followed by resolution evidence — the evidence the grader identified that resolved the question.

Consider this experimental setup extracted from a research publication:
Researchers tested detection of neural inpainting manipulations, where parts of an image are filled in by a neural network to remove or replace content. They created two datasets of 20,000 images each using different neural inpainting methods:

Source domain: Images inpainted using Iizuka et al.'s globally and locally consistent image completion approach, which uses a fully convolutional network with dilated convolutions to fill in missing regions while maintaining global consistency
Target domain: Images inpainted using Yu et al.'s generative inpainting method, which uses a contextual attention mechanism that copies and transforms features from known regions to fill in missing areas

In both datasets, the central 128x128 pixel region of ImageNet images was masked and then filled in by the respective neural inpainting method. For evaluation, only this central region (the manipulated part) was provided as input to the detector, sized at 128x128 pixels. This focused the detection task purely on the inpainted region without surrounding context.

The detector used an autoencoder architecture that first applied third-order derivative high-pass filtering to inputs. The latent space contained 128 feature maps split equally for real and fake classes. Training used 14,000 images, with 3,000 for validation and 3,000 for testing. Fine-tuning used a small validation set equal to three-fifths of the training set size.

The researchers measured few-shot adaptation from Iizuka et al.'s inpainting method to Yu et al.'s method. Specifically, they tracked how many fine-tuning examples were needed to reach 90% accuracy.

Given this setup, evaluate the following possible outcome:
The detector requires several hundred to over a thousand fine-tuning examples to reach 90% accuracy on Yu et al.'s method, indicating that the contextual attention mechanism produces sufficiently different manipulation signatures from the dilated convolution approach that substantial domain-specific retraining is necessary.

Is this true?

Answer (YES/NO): NO